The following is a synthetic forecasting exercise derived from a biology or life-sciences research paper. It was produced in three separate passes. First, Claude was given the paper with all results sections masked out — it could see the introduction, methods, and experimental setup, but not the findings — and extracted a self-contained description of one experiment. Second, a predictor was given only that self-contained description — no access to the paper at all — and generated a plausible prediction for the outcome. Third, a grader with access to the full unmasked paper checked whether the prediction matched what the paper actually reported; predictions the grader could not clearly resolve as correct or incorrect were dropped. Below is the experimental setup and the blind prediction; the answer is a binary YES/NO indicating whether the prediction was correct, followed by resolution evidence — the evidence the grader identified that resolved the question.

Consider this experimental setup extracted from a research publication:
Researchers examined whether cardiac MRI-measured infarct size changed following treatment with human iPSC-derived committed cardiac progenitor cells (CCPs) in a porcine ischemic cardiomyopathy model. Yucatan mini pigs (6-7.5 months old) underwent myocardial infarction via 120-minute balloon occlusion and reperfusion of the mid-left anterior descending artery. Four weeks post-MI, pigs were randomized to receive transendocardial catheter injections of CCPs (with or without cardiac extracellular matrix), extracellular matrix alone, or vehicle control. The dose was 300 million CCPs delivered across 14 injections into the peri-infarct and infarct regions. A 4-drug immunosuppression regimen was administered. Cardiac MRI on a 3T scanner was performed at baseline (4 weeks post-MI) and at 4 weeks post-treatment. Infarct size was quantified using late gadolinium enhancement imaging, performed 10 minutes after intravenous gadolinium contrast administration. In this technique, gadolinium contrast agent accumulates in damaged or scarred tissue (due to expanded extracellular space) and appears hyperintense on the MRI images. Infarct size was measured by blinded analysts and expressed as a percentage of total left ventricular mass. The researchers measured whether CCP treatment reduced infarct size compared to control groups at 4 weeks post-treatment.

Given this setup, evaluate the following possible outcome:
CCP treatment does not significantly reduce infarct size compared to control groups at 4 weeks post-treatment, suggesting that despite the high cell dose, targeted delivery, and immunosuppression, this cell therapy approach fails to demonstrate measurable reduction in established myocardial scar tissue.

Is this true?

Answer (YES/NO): YES